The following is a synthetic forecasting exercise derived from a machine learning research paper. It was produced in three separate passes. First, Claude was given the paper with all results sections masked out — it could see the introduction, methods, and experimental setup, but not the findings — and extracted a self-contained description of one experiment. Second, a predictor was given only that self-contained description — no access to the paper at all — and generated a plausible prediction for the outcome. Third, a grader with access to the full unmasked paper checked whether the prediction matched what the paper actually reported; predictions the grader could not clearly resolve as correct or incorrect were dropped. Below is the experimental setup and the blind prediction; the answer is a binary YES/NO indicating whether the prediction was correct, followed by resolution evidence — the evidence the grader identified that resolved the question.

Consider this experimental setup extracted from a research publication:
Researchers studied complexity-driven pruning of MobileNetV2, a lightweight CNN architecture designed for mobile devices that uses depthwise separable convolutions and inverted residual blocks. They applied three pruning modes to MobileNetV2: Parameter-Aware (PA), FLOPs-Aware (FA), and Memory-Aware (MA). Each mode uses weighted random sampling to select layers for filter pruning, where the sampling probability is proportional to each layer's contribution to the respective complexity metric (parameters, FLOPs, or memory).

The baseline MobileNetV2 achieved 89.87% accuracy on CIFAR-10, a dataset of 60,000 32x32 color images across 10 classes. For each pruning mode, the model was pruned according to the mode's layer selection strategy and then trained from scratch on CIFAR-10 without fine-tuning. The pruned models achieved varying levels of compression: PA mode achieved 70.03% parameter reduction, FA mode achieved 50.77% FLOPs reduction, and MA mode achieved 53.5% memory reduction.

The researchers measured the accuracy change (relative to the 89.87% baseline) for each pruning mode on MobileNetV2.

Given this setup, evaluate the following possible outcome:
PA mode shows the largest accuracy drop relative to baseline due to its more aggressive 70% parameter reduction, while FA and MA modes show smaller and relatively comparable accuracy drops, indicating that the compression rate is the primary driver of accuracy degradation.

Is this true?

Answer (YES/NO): NO